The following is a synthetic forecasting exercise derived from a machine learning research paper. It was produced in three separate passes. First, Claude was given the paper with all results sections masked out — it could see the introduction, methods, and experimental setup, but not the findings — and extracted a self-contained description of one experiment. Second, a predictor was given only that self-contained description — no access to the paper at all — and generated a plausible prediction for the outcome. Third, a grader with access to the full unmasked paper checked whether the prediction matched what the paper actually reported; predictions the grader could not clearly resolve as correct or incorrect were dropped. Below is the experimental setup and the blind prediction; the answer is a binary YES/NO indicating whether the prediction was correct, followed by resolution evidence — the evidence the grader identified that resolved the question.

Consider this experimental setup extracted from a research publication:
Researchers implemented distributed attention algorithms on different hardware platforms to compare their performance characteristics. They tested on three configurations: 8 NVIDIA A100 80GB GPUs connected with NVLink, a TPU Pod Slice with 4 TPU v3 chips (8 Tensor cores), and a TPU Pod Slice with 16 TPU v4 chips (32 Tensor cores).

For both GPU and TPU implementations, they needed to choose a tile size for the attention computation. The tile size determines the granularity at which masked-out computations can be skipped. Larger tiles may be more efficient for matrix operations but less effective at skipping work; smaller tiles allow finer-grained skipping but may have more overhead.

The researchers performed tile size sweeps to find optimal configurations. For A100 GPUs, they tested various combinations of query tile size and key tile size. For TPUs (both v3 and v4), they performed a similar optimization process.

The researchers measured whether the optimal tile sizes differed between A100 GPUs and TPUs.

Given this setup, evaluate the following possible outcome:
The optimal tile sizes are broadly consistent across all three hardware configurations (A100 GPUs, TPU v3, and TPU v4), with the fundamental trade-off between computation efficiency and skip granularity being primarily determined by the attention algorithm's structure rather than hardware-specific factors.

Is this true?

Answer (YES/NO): NO